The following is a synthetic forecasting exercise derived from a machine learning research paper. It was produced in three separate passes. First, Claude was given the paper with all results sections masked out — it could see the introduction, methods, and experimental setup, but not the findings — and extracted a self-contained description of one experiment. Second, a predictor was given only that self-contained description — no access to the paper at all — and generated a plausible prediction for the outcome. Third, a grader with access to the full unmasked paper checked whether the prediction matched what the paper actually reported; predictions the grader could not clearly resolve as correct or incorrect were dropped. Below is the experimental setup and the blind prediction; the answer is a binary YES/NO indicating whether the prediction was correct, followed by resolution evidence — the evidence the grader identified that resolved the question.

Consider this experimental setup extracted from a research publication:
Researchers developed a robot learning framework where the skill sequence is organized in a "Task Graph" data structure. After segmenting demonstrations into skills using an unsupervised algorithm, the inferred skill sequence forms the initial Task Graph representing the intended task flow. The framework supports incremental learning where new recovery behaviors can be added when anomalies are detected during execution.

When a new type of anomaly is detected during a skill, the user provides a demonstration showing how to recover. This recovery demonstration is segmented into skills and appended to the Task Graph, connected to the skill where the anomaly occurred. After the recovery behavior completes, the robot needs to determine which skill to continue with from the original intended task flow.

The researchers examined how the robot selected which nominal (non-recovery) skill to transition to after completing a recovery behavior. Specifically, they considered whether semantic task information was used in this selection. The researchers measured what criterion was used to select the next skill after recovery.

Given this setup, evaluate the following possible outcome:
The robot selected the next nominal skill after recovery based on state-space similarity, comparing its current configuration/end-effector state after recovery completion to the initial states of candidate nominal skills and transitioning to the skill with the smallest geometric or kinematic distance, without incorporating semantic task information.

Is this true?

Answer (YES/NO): NO